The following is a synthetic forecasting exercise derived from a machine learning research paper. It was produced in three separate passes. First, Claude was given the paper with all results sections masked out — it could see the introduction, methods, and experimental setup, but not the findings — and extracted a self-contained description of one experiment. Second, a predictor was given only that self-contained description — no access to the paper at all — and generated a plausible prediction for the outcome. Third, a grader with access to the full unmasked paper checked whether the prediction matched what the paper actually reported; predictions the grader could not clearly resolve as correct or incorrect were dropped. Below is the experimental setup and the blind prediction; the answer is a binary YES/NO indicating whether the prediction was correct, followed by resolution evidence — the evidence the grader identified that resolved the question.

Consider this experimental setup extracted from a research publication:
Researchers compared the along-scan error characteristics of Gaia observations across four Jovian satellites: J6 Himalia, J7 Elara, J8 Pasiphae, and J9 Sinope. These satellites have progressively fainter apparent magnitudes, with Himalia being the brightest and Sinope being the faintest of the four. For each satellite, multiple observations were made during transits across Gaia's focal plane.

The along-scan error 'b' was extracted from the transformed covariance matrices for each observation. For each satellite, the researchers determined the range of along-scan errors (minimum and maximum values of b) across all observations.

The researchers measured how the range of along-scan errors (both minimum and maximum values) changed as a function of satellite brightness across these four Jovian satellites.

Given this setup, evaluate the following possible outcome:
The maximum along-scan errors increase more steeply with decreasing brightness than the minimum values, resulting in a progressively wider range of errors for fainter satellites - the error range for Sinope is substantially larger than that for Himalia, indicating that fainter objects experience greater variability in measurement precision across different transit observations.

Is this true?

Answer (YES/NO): YES